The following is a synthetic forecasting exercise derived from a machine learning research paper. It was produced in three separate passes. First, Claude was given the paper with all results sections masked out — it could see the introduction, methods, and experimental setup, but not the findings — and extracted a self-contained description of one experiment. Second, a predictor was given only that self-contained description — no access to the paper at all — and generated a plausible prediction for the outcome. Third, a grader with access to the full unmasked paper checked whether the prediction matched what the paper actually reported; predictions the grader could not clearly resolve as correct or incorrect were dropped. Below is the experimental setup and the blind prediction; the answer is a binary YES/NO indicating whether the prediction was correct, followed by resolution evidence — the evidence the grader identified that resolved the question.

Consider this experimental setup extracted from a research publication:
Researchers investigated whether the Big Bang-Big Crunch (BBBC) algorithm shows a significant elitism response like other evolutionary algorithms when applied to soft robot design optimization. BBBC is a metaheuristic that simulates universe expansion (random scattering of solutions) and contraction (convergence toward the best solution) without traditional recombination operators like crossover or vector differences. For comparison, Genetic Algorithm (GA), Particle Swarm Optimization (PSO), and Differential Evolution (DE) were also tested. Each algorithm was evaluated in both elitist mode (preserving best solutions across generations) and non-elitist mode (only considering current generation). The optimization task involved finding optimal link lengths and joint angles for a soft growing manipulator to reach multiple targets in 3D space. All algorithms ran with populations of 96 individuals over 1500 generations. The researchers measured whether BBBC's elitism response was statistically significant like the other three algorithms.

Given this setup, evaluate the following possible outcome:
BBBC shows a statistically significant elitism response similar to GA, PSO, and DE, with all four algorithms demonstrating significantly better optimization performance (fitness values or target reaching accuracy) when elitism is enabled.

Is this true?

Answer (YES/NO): NO